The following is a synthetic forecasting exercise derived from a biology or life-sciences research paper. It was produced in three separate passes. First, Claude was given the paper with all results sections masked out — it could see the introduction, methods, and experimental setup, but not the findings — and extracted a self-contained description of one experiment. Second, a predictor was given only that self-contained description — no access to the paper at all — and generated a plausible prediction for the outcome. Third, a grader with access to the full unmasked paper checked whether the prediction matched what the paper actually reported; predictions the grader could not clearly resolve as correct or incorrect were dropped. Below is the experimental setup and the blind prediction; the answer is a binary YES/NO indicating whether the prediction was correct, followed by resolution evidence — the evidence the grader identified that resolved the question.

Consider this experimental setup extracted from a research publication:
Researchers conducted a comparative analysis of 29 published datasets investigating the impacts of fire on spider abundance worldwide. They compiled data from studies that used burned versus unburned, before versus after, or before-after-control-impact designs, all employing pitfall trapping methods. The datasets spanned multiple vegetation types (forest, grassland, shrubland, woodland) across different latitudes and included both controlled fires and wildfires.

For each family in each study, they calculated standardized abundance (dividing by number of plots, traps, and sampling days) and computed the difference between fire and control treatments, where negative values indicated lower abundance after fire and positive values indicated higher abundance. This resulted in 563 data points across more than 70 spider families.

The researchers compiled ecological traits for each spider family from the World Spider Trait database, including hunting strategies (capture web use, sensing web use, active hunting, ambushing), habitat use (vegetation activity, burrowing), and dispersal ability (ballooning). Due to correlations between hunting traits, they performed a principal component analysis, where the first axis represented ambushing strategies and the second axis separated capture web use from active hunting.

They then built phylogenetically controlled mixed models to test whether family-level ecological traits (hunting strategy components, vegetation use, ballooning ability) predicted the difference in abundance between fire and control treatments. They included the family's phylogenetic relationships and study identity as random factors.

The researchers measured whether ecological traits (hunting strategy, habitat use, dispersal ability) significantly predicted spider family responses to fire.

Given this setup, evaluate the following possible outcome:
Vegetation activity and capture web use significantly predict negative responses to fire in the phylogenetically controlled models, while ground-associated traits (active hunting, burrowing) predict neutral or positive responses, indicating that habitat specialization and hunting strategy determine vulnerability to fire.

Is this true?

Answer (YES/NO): NO